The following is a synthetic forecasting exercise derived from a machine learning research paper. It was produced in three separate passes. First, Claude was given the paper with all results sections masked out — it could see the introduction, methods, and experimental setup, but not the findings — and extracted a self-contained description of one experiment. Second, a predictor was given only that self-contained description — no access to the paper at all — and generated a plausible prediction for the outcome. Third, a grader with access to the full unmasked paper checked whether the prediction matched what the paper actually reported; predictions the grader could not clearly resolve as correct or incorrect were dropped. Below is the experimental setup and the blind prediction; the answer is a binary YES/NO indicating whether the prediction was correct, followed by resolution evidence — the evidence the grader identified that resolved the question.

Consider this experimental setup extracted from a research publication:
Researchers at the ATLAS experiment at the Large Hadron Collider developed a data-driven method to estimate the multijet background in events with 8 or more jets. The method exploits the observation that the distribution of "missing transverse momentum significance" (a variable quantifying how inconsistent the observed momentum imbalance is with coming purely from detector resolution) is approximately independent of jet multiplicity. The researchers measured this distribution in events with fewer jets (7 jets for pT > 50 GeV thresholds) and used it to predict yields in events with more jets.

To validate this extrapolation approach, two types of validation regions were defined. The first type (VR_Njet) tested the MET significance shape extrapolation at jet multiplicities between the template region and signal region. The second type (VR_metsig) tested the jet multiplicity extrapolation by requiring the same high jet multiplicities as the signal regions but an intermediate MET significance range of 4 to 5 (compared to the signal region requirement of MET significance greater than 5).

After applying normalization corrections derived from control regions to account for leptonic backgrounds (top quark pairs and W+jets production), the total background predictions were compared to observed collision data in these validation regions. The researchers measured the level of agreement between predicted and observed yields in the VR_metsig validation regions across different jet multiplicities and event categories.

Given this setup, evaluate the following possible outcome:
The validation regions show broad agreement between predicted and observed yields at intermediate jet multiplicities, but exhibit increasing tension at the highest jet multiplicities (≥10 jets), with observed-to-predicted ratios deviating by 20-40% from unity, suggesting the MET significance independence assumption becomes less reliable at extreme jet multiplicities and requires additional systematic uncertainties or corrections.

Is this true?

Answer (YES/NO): NO